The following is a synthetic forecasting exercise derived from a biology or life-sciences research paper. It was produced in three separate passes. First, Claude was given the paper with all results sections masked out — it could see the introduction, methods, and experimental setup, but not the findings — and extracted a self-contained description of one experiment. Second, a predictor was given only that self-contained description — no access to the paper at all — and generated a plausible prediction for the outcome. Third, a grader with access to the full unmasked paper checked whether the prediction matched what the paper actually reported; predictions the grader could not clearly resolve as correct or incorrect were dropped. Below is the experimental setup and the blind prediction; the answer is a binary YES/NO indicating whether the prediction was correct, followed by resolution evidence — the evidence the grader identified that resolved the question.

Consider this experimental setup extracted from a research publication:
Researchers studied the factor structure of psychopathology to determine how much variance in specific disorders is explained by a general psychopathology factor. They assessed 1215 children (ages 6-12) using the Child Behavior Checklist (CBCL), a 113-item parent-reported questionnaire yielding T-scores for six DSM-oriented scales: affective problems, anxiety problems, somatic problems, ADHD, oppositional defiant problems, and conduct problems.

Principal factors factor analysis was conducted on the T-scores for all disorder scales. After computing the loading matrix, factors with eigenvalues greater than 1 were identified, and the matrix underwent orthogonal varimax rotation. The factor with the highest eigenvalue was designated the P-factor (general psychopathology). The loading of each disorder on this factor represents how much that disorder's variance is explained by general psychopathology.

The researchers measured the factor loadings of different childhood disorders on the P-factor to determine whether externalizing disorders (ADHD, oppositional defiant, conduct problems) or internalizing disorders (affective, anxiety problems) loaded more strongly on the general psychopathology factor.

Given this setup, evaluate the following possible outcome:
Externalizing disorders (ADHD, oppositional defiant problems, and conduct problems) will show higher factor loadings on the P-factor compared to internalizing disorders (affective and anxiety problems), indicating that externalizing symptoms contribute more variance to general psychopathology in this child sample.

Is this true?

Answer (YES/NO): NO